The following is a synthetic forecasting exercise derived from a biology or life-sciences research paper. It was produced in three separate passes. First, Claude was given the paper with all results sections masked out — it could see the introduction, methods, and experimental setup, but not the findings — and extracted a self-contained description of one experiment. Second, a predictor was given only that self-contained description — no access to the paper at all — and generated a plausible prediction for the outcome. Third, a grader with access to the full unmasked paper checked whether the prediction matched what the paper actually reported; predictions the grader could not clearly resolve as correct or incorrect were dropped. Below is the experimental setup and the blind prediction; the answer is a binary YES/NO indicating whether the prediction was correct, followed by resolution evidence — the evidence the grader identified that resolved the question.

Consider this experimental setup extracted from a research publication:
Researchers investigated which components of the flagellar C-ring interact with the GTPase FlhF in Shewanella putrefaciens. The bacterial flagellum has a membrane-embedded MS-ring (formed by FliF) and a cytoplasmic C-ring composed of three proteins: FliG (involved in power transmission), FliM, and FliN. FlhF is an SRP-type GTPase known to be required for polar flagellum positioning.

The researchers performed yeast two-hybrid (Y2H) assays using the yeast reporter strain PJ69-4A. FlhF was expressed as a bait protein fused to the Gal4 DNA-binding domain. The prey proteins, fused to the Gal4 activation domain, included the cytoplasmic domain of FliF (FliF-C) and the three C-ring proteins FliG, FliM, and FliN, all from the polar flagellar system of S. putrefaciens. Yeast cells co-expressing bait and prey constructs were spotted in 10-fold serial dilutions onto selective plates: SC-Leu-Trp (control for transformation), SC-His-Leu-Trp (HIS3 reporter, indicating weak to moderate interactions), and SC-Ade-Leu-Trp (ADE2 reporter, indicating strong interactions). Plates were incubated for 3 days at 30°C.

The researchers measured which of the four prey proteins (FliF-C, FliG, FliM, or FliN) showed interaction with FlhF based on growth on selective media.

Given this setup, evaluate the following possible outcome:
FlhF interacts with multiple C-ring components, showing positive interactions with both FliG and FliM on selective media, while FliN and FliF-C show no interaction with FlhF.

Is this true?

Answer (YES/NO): NO